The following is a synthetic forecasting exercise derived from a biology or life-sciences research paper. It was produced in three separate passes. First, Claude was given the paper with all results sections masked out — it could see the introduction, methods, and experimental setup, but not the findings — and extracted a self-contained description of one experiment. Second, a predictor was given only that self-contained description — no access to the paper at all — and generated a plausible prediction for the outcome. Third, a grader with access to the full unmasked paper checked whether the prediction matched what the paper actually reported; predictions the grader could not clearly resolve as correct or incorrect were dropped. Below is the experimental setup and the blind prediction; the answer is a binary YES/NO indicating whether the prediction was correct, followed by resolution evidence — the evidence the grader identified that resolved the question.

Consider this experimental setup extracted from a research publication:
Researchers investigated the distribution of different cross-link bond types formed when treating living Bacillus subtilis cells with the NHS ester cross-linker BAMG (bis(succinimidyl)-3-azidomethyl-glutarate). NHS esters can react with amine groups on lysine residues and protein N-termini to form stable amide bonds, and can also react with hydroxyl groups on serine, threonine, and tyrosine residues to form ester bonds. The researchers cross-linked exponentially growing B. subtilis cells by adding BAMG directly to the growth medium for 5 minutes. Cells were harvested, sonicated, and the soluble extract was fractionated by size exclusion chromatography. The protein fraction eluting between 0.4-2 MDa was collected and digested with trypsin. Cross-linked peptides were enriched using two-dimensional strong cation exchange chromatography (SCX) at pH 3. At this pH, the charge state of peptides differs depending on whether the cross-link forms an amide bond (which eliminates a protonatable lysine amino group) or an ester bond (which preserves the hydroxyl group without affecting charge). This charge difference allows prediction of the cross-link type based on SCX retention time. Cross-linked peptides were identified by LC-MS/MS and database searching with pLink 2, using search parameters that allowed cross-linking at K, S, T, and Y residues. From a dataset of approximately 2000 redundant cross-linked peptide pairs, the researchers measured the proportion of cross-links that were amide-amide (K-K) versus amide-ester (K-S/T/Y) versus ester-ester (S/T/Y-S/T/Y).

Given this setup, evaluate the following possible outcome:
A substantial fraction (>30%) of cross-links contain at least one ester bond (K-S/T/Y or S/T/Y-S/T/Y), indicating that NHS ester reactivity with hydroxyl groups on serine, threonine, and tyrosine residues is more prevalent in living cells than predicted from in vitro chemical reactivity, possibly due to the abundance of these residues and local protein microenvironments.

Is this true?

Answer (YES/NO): NO